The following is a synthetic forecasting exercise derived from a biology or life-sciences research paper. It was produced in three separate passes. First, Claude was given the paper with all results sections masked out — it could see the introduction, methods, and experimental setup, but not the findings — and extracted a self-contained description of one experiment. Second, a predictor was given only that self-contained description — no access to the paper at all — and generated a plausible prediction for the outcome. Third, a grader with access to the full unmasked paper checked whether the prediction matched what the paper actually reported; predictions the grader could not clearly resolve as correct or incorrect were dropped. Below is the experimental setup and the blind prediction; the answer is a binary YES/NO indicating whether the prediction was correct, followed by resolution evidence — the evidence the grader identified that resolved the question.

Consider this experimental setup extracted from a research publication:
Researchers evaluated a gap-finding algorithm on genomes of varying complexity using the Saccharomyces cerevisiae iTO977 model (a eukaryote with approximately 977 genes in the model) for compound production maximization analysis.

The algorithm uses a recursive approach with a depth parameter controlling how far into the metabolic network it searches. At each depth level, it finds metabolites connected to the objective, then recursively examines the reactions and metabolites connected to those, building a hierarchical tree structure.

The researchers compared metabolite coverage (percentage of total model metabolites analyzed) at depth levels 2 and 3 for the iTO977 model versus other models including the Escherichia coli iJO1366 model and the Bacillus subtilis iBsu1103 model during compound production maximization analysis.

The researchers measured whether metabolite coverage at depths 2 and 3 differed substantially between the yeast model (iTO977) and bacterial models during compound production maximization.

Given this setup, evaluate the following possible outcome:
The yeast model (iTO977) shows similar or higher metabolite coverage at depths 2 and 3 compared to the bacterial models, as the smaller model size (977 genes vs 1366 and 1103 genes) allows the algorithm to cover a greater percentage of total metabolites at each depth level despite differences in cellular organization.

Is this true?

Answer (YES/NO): NO